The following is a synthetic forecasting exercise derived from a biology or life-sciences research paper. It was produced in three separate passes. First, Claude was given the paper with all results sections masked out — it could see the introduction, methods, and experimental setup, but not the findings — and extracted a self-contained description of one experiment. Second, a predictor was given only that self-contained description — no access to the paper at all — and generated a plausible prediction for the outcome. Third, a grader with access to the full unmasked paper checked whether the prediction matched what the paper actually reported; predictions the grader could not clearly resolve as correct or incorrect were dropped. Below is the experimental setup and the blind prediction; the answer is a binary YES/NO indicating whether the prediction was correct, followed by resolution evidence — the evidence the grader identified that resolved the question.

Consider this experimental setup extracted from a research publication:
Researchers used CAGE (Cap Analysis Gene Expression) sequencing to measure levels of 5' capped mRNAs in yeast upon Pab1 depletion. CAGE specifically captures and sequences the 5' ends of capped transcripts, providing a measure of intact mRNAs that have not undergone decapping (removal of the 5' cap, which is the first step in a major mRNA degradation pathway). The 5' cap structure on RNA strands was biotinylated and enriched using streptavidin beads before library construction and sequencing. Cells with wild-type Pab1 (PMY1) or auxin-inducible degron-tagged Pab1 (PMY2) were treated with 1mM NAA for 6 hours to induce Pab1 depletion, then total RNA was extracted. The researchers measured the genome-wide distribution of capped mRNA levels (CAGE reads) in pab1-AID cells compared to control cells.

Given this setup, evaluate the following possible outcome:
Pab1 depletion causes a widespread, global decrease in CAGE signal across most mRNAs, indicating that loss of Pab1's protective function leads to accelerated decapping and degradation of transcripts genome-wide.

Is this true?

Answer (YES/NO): NO